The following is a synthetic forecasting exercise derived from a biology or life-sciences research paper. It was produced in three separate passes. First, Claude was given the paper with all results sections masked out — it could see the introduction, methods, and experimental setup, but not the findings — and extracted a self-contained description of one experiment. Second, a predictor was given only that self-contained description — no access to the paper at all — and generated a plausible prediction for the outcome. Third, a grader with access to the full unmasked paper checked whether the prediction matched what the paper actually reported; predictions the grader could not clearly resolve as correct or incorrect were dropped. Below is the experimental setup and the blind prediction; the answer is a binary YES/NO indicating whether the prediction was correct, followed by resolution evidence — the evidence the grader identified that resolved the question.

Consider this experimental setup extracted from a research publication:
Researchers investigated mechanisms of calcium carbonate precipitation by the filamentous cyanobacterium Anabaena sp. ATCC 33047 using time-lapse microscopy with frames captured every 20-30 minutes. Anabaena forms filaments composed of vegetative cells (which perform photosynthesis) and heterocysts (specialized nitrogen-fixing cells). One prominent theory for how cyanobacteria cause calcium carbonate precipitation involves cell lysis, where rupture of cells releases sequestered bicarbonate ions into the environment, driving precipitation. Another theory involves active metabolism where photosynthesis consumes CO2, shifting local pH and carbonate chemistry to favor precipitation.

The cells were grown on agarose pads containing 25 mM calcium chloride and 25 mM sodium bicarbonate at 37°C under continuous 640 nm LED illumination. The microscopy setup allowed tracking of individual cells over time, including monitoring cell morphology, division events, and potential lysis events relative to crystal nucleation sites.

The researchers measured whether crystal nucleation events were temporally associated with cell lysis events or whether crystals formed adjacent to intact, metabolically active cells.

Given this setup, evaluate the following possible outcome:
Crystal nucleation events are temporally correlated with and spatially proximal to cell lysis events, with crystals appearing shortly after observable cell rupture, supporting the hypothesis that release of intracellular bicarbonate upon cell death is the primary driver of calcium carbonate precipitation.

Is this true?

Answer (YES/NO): YES